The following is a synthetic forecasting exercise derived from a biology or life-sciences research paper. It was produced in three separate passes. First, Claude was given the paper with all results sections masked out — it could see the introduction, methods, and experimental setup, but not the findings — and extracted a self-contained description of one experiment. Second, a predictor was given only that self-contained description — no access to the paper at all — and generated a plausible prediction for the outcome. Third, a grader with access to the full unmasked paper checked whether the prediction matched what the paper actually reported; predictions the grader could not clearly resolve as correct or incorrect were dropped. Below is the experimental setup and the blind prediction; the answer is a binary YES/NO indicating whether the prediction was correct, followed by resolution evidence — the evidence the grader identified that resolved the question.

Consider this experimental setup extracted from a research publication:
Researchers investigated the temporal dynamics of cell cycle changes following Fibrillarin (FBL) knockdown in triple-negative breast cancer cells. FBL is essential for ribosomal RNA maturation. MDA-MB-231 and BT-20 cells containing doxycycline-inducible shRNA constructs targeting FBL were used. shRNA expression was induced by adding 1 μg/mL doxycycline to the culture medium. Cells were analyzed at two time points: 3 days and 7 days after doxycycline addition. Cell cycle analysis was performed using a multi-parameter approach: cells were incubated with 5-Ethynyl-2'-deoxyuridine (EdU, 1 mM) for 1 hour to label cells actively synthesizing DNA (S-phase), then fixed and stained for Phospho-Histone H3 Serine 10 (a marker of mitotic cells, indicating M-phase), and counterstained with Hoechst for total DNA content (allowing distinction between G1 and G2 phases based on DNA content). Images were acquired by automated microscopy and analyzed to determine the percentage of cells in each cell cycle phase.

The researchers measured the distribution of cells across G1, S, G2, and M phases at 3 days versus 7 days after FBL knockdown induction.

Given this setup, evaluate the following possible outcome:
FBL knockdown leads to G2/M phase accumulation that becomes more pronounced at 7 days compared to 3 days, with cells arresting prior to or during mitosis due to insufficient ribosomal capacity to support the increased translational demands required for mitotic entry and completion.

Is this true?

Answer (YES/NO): YES